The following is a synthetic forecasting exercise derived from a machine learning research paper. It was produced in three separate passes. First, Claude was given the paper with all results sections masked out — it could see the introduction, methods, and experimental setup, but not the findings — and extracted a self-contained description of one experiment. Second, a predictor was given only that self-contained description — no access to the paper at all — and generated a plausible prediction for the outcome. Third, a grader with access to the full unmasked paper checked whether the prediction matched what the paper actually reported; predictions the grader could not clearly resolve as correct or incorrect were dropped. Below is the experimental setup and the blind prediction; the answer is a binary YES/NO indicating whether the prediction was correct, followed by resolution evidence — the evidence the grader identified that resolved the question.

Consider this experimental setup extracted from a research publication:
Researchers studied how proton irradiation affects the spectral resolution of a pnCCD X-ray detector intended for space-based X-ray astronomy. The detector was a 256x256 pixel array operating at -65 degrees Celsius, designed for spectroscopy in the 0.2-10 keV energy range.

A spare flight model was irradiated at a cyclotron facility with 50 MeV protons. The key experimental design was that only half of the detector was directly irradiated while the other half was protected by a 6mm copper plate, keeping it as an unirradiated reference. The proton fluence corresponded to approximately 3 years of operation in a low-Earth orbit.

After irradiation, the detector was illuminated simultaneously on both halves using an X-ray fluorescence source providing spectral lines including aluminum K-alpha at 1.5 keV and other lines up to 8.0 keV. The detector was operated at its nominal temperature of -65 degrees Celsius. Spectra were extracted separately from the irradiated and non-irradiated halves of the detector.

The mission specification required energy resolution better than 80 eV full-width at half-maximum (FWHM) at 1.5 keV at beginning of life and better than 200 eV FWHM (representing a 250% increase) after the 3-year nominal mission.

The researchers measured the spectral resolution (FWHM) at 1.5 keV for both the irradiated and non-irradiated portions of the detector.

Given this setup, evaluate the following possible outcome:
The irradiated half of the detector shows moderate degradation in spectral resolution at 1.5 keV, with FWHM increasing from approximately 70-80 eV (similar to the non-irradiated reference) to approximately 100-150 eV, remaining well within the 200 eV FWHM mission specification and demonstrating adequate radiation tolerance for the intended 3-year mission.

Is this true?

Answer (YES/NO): NO